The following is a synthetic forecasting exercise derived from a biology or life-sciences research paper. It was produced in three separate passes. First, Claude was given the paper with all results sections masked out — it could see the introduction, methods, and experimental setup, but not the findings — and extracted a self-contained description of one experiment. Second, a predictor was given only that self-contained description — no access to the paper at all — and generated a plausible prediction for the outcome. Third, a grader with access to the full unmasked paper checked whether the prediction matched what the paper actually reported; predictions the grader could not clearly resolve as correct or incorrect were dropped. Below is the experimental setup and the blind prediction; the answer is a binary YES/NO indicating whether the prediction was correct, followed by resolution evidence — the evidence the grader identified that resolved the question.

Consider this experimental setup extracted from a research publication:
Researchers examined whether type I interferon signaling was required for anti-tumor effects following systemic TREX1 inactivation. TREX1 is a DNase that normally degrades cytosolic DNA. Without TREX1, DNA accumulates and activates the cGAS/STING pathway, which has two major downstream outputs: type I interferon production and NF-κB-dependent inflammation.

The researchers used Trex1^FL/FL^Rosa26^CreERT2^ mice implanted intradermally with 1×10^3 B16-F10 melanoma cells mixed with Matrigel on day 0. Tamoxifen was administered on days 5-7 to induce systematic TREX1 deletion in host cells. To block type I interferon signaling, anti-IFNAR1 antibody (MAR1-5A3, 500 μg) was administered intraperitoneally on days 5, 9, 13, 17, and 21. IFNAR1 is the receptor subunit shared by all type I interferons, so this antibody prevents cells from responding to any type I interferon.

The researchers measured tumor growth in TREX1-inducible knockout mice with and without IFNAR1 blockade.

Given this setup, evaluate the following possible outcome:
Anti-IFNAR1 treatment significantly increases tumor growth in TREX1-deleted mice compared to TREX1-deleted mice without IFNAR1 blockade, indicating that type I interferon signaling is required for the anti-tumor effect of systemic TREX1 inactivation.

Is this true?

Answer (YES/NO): YES